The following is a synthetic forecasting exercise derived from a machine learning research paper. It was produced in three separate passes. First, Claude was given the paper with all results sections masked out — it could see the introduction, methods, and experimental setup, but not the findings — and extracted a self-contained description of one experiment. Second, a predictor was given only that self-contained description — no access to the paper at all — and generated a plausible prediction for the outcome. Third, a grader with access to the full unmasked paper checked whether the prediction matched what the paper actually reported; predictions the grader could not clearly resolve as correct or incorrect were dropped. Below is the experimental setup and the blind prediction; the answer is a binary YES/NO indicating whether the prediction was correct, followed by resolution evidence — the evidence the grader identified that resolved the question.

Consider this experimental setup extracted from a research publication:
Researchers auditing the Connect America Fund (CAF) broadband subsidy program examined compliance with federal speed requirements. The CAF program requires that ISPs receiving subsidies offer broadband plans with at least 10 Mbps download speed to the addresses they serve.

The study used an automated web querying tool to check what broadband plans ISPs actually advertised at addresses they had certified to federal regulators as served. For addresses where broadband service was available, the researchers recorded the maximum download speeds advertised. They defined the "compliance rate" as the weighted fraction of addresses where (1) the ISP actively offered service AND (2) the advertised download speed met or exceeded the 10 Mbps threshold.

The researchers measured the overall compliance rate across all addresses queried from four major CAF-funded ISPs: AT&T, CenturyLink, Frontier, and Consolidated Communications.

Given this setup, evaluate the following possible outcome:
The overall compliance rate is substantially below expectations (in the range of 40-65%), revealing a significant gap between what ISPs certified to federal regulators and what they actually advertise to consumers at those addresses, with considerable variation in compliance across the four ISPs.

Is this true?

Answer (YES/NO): NO